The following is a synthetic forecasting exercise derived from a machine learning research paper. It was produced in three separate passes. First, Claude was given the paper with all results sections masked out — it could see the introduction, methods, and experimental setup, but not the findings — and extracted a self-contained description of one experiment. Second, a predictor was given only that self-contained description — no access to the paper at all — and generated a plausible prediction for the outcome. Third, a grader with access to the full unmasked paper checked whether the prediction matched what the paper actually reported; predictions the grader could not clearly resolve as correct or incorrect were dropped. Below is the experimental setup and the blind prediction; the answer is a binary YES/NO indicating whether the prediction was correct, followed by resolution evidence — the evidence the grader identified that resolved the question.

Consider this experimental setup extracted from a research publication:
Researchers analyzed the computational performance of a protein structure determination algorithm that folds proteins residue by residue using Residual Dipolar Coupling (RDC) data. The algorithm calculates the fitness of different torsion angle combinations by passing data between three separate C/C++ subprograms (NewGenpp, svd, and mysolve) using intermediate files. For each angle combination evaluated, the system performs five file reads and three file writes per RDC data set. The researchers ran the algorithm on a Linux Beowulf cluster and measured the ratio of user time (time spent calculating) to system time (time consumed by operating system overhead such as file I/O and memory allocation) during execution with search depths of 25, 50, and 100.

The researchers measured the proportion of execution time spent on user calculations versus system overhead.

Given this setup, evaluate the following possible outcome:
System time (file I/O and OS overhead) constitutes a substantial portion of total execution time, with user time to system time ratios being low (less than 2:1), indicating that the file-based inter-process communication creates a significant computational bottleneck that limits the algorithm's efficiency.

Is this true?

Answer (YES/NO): YES